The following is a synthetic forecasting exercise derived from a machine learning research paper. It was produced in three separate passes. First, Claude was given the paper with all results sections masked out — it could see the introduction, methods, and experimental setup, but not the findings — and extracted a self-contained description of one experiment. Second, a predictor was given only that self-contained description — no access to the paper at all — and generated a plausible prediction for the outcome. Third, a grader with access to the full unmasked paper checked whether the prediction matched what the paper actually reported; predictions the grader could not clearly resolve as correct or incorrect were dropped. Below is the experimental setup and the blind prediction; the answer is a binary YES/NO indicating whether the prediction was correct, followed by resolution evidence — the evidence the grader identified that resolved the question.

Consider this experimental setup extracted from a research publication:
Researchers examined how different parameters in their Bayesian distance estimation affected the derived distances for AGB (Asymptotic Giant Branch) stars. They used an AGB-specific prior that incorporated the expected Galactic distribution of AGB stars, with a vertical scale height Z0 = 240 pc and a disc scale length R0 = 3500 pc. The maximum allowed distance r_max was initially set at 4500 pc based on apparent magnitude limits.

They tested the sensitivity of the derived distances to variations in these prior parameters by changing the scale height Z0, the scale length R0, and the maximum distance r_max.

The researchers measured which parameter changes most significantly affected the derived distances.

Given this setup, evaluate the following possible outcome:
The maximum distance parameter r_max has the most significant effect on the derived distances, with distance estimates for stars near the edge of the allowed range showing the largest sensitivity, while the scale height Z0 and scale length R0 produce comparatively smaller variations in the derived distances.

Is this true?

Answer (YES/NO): YES